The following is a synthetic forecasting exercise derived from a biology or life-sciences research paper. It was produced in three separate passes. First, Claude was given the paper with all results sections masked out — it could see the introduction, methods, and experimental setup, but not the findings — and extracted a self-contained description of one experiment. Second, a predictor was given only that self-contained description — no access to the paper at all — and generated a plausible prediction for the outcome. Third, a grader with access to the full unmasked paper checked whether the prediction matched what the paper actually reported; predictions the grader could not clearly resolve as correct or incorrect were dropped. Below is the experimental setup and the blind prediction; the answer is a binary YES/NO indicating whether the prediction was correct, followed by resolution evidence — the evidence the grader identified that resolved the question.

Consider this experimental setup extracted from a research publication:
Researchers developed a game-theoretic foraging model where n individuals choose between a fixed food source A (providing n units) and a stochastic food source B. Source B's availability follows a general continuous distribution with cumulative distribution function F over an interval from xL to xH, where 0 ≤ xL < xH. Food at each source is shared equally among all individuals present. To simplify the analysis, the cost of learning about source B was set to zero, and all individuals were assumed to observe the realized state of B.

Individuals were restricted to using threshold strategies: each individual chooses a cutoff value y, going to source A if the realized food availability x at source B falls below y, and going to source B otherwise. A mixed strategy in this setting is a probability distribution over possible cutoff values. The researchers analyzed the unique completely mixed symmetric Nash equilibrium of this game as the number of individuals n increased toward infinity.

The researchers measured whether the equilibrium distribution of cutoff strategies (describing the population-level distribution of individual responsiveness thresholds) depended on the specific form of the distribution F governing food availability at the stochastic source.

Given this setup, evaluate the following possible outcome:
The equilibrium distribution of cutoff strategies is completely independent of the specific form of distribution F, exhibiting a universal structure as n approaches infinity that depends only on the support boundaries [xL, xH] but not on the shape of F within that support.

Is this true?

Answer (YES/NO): YES